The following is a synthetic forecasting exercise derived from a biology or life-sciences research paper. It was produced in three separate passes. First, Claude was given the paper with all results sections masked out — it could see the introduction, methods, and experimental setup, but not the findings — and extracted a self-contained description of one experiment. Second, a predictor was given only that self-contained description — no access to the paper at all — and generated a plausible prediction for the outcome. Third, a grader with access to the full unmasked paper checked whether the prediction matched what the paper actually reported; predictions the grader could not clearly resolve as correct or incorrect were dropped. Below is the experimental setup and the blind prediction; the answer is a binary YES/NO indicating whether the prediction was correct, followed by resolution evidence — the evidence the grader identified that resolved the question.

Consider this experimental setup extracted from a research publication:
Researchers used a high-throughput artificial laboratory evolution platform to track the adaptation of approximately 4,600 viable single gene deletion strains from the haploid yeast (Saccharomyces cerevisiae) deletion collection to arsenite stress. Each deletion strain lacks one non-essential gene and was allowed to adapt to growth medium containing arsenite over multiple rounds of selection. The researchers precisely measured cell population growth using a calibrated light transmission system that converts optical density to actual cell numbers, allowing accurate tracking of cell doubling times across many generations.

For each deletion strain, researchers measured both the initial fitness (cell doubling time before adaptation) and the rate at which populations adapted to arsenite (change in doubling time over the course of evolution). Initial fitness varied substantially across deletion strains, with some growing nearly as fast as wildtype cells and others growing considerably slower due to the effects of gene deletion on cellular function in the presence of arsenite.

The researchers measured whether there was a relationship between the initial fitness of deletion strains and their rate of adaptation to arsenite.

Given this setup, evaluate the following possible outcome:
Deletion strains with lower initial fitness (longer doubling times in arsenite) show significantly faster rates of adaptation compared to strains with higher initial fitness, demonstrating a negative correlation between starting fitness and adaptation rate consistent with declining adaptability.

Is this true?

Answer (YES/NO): YES